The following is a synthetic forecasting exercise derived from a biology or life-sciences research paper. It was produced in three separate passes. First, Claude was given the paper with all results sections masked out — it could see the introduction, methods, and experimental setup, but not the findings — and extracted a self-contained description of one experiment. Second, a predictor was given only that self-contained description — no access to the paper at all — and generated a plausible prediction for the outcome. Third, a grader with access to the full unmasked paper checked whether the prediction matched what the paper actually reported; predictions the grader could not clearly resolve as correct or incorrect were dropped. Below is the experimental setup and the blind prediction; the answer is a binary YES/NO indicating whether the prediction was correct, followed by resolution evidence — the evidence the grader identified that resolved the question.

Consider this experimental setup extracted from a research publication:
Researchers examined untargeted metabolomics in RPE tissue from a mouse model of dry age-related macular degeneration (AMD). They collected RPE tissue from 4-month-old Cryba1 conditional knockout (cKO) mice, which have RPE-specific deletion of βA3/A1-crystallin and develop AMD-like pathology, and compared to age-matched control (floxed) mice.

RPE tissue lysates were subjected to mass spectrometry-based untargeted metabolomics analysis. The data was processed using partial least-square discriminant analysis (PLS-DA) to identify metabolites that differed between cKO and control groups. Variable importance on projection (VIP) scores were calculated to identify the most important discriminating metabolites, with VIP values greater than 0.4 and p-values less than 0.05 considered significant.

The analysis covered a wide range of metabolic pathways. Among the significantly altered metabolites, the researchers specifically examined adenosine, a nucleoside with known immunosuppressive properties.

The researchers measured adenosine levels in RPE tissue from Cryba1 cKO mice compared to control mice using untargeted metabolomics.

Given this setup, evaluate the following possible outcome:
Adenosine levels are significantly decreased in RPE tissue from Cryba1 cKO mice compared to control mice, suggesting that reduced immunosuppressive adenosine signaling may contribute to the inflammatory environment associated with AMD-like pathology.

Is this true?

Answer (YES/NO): YES